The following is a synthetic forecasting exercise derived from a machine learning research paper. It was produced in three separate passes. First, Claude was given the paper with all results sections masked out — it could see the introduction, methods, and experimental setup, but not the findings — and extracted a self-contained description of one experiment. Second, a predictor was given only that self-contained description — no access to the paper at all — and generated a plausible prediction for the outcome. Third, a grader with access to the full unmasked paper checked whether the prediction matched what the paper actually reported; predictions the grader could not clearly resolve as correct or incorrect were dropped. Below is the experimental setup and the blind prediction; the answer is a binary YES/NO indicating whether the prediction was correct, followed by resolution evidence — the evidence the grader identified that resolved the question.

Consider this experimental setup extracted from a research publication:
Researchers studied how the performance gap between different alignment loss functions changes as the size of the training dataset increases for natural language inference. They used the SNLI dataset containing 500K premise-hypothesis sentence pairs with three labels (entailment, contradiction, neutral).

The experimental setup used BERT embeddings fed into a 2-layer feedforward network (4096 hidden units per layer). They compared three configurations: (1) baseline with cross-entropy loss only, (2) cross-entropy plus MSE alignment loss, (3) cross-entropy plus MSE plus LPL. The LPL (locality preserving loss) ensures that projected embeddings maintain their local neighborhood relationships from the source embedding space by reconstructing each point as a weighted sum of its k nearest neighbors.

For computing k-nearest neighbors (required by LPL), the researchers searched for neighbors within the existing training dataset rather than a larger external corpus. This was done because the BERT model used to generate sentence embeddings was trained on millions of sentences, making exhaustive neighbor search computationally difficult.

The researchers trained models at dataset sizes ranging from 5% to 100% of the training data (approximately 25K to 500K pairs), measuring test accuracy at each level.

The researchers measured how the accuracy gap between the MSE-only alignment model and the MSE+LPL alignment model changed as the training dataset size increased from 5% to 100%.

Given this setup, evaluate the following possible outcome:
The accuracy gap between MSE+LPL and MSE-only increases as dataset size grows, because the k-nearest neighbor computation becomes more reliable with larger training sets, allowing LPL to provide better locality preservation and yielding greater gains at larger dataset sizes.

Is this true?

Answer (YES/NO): NO